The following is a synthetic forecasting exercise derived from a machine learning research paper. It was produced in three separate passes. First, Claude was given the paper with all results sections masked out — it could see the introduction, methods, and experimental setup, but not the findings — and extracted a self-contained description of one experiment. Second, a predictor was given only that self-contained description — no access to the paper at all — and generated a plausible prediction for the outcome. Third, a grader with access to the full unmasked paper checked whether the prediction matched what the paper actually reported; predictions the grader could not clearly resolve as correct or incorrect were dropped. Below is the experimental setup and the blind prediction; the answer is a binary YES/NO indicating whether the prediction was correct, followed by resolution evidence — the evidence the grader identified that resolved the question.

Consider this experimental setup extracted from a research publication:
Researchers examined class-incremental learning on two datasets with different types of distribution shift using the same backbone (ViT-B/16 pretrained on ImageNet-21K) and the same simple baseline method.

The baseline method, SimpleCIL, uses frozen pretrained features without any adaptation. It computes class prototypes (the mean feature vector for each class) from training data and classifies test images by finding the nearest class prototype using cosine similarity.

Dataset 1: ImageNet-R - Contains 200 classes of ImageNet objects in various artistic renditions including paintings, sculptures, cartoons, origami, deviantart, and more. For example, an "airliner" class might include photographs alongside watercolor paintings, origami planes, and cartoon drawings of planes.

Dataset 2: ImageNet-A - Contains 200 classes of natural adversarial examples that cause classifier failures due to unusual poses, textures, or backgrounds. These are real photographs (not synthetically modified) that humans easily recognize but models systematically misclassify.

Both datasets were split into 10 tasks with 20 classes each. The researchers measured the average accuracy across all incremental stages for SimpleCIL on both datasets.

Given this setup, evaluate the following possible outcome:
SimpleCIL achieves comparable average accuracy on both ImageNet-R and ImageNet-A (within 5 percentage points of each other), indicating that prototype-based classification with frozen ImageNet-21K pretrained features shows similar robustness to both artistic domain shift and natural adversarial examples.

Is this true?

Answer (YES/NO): YES